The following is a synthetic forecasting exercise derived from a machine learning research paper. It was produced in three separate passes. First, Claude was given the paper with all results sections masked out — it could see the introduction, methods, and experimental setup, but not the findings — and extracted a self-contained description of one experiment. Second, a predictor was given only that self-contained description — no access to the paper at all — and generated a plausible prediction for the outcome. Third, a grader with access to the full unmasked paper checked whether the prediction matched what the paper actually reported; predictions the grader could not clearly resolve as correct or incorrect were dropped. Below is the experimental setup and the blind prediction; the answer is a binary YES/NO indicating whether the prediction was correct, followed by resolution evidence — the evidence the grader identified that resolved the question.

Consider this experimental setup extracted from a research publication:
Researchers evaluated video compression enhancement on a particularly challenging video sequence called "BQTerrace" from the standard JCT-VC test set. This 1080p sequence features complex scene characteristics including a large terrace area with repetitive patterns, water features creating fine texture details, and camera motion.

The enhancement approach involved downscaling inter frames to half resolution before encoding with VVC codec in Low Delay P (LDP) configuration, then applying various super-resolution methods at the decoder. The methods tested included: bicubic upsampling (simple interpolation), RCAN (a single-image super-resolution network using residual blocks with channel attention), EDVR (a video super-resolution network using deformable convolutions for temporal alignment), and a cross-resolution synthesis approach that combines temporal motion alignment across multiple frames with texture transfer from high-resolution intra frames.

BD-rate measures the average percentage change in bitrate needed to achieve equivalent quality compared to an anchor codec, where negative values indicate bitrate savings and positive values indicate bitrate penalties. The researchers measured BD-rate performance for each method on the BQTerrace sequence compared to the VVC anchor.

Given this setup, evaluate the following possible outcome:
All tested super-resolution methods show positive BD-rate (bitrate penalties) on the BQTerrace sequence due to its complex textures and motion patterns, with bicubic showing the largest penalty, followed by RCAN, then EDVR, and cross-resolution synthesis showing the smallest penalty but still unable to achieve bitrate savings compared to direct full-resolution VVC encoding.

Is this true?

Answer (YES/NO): YES